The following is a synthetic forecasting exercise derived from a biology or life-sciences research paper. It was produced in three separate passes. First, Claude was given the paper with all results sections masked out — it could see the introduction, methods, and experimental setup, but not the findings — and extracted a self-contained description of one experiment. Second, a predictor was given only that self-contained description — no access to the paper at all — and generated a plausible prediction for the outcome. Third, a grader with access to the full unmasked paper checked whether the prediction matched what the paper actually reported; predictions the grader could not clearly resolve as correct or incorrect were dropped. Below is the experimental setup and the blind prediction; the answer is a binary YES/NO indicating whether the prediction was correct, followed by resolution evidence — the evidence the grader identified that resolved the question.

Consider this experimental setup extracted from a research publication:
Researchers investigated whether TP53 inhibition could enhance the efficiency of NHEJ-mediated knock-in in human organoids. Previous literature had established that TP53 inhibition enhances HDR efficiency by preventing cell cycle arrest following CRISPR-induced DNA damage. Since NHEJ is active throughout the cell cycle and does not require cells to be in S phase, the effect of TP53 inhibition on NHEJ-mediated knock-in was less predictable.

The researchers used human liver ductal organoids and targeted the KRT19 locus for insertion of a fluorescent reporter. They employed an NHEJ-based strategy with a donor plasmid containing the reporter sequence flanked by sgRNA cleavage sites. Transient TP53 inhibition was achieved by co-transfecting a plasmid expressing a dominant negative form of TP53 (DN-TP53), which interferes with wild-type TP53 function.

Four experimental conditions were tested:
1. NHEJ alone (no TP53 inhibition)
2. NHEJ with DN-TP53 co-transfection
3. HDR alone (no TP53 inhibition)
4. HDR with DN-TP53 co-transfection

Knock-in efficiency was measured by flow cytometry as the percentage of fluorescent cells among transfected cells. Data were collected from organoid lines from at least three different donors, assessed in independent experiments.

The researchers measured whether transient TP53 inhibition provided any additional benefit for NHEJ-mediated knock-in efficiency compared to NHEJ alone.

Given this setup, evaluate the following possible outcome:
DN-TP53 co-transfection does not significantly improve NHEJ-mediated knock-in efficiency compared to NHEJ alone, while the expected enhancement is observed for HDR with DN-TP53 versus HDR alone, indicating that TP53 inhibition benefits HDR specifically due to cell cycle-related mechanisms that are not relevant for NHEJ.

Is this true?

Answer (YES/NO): YES